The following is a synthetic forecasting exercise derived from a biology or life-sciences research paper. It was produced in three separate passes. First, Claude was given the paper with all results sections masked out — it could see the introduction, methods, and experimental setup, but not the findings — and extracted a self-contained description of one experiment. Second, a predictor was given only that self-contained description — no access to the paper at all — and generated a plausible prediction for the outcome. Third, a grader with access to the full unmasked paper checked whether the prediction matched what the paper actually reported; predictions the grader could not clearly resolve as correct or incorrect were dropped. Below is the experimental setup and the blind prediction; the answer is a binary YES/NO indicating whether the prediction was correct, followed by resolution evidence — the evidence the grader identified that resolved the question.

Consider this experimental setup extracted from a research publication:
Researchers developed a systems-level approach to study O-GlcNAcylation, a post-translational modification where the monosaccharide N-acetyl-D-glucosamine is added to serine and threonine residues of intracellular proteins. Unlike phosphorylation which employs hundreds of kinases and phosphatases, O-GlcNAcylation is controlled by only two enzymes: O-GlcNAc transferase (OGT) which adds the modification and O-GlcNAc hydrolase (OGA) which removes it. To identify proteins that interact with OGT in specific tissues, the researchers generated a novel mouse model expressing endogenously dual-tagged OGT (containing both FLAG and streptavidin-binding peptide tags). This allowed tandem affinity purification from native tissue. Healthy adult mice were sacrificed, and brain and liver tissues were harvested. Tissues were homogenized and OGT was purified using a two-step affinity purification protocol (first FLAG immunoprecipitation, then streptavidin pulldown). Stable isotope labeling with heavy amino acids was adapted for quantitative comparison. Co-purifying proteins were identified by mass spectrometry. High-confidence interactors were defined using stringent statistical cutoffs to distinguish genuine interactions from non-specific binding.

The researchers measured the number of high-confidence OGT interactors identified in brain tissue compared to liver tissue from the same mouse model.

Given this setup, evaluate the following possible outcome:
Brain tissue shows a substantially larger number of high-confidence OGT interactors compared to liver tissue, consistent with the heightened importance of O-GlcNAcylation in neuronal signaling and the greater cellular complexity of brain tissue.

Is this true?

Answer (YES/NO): YES